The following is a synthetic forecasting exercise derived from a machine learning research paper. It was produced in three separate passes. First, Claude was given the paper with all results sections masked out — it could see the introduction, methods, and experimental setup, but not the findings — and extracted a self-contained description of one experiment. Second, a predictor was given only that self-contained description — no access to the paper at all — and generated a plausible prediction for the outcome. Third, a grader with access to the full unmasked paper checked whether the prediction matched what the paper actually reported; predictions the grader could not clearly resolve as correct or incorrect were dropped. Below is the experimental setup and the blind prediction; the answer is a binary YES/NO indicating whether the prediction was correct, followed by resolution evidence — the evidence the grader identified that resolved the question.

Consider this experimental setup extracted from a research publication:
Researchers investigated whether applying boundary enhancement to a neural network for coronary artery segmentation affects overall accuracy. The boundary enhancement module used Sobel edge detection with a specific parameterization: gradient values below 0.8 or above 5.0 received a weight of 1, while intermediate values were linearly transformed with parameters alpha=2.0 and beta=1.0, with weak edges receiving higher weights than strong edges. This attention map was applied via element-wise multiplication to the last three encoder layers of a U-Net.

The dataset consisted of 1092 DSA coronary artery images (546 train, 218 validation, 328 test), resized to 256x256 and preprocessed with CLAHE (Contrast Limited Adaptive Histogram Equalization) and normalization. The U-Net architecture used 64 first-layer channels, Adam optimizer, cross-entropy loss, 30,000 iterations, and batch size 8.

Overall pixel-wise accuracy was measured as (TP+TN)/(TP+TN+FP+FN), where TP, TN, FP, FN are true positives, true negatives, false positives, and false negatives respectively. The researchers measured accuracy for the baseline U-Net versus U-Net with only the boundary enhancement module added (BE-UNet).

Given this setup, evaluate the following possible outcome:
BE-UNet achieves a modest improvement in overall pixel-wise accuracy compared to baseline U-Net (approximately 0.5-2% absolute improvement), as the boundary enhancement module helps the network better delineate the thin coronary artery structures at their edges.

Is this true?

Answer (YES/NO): NO